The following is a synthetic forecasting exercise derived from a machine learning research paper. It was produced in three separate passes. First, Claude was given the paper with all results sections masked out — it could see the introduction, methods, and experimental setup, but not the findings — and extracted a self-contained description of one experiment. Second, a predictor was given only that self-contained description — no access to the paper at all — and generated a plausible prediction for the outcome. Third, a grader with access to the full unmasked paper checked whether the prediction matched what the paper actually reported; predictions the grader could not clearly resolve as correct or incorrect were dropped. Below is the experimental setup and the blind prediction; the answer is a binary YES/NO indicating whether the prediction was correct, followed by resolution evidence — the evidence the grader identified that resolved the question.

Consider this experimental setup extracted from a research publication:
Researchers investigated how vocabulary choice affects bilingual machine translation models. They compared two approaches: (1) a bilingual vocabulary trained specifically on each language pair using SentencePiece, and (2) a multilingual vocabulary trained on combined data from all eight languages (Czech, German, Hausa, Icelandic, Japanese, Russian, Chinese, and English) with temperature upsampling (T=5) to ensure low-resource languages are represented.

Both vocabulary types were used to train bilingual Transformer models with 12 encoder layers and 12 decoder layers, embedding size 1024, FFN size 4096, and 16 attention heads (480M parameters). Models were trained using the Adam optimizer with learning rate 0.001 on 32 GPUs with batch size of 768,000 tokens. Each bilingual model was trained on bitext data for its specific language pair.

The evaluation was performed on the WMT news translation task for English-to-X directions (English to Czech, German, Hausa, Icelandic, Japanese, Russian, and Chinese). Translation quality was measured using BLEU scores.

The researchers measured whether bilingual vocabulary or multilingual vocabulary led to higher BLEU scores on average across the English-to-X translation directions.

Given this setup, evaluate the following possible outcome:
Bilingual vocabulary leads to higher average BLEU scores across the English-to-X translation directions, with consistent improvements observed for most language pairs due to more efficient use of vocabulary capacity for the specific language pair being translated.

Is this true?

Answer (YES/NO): YES